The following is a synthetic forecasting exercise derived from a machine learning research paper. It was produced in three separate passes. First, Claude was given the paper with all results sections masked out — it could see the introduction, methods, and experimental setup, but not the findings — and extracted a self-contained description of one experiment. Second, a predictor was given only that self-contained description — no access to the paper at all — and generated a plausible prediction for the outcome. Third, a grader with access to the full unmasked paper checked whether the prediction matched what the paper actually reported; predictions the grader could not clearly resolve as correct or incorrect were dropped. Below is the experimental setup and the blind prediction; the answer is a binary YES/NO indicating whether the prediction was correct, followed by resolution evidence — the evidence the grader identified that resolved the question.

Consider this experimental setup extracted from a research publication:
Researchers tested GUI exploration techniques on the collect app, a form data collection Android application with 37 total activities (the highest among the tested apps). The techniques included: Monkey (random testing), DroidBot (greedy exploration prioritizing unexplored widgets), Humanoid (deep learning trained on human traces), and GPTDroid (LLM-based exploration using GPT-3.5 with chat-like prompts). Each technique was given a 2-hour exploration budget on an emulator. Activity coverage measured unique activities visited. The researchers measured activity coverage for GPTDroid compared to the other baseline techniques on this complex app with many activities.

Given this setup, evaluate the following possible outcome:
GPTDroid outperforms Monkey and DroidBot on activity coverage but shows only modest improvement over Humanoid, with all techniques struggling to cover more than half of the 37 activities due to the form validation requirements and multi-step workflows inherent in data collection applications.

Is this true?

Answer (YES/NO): NO